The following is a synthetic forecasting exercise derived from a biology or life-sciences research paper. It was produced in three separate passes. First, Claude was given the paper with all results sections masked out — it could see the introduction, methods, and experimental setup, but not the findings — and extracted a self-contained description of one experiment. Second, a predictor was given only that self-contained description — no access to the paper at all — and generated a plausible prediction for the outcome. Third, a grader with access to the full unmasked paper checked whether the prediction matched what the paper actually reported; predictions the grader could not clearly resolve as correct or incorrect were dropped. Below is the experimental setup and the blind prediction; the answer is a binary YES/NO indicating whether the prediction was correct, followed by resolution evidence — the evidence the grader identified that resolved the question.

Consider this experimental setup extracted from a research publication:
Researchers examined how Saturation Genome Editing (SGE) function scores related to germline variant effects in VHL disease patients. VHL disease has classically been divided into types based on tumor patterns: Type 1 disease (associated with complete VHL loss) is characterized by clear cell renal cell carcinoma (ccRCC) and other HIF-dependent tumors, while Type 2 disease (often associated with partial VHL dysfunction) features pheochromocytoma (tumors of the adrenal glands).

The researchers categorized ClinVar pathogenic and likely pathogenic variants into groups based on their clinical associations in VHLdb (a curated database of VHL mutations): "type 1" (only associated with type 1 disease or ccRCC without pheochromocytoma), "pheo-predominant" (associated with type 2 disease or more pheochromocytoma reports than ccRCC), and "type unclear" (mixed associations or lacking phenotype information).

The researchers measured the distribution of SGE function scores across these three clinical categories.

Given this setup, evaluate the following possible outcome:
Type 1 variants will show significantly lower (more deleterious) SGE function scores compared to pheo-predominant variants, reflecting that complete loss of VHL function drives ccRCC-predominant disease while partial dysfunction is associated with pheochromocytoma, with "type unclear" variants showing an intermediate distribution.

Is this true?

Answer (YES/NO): NO